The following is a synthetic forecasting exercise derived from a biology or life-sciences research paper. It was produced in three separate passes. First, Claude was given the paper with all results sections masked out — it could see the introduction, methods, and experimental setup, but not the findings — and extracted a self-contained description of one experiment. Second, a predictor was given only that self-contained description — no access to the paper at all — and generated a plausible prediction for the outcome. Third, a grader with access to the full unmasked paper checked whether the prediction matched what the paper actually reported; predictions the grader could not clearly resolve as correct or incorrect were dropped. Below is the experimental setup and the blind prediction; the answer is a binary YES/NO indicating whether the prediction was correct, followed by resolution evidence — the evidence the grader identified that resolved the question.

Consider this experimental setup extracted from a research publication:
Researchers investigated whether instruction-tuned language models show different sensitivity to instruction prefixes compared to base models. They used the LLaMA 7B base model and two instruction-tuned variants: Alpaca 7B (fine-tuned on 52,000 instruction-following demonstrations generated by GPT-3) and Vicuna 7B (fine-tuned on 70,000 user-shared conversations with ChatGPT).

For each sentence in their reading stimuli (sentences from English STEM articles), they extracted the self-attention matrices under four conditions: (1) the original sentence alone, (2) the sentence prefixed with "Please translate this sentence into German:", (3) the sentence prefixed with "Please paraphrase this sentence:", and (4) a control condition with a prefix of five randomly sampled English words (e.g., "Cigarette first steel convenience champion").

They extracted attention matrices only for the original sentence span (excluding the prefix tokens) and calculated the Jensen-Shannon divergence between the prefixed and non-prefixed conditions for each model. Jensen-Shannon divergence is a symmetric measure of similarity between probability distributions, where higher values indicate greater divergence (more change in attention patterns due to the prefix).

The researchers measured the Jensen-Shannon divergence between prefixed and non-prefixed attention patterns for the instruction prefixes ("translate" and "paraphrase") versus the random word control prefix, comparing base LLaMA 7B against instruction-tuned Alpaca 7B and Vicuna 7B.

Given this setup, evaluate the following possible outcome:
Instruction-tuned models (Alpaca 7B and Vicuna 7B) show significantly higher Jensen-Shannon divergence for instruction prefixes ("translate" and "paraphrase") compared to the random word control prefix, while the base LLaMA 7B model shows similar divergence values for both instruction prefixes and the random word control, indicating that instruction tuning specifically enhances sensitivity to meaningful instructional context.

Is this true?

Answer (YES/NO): YES